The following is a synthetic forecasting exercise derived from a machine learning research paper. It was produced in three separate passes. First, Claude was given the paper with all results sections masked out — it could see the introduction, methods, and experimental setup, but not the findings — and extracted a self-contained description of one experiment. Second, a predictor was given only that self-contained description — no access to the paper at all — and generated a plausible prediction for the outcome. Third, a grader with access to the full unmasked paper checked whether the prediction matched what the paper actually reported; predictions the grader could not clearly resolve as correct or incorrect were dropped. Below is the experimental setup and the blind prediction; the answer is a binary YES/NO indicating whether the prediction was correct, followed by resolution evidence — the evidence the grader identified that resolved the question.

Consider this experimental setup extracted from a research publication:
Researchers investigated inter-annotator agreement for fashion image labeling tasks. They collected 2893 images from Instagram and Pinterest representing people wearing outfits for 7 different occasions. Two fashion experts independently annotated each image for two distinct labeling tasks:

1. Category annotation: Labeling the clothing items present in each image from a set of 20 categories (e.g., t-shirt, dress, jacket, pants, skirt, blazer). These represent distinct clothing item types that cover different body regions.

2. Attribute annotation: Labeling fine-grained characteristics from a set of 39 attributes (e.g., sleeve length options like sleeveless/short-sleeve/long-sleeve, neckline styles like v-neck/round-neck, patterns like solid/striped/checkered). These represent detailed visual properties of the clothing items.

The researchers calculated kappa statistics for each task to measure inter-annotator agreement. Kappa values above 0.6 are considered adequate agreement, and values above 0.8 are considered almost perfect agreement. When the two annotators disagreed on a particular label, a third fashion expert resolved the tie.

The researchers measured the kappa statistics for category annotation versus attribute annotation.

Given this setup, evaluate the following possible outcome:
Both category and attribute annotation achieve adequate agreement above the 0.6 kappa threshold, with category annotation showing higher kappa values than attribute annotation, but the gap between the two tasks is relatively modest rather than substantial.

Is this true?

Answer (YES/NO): NO